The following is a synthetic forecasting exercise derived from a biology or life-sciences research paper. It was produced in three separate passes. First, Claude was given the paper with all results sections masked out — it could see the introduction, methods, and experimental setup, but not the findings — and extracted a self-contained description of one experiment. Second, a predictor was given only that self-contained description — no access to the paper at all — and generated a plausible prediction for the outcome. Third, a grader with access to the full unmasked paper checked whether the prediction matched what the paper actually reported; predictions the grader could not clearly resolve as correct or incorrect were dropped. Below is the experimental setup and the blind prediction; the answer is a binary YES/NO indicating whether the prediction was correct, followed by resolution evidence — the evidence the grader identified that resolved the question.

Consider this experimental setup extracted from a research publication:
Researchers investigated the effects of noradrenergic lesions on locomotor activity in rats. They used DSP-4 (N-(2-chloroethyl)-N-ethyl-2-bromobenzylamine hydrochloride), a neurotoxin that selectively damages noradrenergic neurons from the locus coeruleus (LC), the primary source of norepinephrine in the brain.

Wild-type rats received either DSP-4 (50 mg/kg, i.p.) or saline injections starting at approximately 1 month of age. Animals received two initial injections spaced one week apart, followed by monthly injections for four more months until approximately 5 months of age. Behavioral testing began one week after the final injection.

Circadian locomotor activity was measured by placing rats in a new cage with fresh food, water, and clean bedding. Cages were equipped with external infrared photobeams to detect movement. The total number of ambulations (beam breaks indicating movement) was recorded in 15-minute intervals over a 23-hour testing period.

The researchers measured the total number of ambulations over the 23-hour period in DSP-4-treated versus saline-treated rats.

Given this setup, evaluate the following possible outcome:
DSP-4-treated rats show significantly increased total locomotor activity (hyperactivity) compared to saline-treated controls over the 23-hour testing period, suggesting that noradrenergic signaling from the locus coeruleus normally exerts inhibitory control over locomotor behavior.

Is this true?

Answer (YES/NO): NO